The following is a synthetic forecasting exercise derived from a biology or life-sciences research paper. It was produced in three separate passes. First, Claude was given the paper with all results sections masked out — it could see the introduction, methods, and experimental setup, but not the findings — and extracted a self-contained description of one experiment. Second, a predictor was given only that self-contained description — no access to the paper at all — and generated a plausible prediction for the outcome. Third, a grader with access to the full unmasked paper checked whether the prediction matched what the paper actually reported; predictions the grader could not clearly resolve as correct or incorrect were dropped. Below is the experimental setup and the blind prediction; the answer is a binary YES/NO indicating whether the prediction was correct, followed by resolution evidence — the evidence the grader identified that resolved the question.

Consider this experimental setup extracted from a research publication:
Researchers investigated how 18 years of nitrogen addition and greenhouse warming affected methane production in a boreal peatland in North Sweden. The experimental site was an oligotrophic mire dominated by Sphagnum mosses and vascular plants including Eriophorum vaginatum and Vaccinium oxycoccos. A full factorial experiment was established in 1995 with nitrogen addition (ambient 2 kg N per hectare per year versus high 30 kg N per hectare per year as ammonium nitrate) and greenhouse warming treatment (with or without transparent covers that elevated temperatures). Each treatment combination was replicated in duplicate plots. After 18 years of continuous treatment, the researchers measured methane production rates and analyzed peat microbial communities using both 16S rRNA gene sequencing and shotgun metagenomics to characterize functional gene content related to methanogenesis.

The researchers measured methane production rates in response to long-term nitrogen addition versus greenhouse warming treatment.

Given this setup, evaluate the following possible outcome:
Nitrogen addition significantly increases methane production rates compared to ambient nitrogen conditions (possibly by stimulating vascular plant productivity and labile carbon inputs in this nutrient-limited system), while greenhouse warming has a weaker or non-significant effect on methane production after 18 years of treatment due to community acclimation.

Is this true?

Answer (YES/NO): NO